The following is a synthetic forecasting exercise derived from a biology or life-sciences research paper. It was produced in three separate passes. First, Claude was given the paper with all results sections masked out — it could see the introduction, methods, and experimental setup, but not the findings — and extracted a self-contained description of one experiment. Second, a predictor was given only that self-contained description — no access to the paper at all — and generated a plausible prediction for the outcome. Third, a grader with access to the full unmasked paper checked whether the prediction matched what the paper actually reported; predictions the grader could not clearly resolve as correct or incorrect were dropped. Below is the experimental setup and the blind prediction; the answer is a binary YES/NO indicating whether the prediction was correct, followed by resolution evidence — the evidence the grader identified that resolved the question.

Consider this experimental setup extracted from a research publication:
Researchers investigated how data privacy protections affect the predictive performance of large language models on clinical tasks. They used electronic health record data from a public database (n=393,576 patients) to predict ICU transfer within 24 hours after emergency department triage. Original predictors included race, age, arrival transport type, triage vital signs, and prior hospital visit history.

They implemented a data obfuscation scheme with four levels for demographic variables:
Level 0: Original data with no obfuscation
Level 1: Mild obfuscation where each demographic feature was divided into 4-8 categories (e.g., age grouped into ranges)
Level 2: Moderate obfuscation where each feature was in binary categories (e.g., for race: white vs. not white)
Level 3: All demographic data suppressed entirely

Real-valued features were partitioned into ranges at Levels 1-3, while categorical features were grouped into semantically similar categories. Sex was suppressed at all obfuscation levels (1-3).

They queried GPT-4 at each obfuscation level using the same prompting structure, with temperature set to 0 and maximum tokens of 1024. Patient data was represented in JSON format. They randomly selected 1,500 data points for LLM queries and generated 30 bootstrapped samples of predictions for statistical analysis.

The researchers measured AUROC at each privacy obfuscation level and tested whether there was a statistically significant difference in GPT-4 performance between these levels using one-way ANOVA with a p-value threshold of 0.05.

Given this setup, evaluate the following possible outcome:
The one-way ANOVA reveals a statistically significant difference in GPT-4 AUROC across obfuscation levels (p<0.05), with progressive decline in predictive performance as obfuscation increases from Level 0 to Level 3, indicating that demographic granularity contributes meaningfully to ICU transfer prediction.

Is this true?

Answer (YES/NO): NO